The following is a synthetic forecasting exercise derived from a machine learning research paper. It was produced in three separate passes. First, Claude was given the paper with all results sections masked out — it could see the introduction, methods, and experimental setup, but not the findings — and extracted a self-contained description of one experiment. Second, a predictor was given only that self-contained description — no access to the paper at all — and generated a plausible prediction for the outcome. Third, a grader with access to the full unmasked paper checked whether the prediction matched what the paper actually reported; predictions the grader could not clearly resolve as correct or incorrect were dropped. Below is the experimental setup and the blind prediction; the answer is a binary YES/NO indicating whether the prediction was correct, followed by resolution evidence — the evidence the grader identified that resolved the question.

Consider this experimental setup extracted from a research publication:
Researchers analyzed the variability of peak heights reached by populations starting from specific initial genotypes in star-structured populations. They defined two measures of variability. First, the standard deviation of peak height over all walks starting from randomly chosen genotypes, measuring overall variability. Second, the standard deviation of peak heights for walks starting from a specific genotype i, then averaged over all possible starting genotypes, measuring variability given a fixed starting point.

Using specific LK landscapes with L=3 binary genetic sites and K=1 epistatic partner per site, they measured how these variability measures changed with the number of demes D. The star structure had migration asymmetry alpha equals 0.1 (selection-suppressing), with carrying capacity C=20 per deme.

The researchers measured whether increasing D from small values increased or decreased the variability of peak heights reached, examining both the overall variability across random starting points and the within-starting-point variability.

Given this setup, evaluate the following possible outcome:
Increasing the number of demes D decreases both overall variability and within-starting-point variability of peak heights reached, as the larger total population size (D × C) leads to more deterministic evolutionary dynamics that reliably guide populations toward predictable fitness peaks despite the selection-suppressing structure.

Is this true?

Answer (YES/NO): NO